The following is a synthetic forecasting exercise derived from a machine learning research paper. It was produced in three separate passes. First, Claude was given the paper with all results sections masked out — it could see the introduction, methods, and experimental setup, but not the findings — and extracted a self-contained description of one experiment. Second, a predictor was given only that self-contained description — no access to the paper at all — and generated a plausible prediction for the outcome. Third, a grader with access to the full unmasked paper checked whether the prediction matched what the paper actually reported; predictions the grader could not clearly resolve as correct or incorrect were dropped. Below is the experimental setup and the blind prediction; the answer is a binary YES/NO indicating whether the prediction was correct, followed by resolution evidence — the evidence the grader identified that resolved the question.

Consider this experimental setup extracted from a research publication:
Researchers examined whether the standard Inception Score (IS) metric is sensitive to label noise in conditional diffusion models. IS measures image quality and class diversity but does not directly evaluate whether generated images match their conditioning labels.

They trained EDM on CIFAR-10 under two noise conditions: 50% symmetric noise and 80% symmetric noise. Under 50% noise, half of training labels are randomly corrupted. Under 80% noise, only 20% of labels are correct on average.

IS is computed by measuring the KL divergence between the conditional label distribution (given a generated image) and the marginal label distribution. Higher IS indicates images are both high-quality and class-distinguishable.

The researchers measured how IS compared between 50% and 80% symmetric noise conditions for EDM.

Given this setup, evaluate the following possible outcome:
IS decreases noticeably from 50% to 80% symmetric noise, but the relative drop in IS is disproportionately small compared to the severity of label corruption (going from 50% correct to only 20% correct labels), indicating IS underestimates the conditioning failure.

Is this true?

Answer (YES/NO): NO